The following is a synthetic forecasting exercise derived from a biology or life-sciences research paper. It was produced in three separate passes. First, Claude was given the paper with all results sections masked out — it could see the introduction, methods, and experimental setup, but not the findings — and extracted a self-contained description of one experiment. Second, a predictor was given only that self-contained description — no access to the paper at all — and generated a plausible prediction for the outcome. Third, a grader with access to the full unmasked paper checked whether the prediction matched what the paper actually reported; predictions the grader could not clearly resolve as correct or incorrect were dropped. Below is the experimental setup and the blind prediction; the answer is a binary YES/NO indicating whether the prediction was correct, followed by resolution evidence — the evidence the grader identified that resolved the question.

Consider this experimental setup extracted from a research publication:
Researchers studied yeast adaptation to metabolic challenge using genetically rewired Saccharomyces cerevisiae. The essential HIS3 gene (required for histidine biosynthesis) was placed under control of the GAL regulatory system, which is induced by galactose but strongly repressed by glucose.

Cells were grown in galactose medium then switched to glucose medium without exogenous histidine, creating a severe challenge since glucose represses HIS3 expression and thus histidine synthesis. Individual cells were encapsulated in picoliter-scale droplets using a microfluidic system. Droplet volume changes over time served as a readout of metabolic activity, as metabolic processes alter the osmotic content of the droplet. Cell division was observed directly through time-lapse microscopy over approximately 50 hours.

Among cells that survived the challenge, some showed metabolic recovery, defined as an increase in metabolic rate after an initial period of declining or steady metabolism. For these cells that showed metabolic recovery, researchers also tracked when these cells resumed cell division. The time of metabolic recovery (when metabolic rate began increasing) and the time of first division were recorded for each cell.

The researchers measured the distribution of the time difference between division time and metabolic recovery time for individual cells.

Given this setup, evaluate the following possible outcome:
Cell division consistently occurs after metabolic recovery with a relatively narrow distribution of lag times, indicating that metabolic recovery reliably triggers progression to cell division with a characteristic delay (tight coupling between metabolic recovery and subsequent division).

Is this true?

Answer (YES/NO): NO